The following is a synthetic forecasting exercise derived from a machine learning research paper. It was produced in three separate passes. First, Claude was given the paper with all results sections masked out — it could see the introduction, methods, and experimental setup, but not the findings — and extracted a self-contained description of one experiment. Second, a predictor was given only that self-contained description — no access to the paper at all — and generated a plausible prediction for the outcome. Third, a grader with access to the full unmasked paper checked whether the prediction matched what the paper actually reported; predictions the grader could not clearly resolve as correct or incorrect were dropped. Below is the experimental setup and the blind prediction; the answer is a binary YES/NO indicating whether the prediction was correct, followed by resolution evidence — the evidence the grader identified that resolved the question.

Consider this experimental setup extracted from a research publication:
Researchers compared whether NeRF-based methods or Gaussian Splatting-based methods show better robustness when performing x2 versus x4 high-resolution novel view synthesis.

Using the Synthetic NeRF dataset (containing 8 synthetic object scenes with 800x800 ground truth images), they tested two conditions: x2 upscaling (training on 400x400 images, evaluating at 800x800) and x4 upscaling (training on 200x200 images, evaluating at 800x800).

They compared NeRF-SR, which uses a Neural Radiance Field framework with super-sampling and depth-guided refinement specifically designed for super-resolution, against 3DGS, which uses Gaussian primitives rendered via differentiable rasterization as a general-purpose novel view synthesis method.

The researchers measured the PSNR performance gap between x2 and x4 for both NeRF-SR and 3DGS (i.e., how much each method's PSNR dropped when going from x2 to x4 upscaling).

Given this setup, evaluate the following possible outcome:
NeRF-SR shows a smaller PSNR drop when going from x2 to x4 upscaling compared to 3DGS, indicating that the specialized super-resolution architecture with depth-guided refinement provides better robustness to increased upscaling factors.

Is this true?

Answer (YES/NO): YES